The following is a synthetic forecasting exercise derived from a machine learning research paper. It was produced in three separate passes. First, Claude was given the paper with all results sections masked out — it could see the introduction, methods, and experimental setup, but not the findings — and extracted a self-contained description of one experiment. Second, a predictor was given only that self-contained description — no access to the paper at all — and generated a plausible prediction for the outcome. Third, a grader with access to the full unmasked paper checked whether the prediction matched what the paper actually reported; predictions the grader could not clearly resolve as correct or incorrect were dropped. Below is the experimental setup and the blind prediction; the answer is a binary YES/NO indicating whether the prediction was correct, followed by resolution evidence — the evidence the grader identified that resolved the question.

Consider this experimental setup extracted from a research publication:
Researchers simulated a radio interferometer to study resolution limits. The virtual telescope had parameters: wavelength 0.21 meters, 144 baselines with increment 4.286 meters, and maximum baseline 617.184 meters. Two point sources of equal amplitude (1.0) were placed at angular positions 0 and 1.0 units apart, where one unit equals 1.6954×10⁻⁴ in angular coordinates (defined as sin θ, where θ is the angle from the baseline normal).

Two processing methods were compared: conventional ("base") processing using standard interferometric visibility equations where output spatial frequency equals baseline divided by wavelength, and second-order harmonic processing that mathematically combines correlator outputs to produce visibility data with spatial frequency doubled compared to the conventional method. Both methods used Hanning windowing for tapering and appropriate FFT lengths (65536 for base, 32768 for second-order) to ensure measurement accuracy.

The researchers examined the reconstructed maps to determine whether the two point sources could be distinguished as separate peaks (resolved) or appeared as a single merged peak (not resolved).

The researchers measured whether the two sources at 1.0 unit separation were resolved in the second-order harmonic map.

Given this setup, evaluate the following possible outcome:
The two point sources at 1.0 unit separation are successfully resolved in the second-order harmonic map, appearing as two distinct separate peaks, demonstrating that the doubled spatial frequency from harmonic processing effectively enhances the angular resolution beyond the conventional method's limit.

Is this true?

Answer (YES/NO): NO